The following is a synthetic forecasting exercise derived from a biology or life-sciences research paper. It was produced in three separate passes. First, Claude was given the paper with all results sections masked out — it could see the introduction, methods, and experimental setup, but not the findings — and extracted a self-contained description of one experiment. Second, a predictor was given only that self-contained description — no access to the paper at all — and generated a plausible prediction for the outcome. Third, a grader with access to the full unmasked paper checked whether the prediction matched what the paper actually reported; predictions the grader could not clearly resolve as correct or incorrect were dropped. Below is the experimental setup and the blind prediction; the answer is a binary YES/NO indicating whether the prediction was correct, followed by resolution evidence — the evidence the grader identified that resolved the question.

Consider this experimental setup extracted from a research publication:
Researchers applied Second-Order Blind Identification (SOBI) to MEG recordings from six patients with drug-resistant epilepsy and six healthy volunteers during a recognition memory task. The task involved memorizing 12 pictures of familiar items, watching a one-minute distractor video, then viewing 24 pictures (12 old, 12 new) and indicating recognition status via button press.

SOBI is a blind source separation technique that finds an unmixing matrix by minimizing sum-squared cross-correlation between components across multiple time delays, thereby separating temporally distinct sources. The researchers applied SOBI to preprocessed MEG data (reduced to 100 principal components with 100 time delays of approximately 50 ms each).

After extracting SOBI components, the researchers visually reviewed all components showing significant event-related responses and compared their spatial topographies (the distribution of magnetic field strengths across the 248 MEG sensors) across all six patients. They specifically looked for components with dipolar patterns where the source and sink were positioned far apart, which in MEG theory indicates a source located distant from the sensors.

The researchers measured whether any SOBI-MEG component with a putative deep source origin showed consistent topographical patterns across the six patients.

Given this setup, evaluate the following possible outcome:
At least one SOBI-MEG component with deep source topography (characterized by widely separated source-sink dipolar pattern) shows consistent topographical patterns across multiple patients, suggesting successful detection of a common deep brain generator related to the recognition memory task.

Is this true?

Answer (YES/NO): YES